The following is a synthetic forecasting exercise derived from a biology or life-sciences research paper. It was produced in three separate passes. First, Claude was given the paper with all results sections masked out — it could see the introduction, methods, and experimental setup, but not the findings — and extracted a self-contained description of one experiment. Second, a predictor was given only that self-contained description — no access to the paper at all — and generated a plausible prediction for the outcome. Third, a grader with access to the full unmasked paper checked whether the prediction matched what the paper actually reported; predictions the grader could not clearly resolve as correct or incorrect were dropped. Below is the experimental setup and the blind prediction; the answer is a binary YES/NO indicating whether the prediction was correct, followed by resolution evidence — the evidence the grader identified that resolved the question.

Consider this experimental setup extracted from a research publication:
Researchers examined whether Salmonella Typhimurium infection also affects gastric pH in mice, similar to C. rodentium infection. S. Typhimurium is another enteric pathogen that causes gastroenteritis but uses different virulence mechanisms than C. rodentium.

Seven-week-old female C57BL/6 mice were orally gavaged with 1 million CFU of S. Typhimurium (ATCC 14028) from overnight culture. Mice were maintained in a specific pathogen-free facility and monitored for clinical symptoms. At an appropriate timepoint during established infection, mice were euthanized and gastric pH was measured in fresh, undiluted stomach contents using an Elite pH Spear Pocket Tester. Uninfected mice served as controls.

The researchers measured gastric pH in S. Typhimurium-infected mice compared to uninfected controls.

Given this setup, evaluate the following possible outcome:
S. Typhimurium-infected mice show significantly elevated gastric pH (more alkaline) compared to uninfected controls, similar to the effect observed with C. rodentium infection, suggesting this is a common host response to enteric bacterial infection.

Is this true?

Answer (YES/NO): NO